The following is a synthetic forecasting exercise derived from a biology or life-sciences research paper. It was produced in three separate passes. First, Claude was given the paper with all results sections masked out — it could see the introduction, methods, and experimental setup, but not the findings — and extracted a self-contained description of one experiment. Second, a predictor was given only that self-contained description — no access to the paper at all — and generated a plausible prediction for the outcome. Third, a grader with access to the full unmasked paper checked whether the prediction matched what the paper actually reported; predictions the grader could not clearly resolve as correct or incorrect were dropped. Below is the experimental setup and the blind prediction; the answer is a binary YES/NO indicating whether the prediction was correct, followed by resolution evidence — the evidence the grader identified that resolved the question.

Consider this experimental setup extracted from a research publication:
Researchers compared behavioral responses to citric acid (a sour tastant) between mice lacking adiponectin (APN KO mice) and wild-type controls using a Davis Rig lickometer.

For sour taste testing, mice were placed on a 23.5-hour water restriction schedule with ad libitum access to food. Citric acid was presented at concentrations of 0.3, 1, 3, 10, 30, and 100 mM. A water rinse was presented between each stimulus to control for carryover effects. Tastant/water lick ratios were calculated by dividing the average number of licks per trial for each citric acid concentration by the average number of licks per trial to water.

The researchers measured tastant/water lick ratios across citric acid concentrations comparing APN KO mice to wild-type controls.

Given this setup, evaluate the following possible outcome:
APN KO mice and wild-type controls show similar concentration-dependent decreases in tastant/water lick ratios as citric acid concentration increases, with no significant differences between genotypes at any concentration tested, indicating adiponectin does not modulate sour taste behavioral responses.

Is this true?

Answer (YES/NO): YES